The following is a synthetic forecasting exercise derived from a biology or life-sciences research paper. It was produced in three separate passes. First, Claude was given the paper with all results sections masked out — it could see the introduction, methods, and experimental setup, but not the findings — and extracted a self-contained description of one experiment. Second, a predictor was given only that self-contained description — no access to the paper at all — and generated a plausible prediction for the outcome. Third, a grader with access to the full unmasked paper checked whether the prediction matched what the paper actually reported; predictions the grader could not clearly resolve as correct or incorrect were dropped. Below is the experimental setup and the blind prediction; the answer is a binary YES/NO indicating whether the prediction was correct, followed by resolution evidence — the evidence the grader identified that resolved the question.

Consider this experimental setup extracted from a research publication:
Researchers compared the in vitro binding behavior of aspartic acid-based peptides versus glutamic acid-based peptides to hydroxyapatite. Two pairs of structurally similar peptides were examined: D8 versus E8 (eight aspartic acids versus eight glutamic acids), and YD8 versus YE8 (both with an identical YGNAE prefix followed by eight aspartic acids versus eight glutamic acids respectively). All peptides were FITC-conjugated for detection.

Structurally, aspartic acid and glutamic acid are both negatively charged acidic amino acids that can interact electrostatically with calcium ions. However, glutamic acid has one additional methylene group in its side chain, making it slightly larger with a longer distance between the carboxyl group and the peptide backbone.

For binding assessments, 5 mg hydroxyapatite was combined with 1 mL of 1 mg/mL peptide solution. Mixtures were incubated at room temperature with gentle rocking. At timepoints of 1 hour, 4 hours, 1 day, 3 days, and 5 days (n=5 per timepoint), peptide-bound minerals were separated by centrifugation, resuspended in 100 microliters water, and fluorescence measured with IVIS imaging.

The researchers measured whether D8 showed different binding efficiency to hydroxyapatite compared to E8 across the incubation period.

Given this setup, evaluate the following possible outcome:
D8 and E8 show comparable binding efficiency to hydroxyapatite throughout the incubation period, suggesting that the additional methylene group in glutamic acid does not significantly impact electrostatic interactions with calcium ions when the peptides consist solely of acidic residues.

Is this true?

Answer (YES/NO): NO